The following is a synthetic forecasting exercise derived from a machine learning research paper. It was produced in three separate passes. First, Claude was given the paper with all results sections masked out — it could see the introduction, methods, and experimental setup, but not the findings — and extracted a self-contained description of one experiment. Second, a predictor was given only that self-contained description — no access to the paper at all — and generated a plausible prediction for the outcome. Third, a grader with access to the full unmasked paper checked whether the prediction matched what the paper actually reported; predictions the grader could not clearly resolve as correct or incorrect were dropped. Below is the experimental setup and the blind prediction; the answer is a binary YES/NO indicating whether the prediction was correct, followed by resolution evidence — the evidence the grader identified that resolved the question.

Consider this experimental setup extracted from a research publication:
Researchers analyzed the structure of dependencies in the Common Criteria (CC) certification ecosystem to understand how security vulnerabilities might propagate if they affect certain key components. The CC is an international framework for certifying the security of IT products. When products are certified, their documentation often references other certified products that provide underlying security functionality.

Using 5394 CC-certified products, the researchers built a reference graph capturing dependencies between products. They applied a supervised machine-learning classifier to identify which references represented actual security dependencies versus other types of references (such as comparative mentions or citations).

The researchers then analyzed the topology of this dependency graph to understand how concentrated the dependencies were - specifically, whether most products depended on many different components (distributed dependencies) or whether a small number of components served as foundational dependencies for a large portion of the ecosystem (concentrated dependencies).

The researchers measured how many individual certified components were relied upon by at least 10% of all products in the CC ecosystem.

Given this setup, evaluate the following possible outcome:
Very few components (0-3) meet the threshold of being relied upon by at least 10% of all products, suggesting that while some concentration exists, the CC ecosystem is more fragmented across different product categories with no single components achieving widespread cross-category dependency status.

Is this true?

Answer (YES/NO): NO